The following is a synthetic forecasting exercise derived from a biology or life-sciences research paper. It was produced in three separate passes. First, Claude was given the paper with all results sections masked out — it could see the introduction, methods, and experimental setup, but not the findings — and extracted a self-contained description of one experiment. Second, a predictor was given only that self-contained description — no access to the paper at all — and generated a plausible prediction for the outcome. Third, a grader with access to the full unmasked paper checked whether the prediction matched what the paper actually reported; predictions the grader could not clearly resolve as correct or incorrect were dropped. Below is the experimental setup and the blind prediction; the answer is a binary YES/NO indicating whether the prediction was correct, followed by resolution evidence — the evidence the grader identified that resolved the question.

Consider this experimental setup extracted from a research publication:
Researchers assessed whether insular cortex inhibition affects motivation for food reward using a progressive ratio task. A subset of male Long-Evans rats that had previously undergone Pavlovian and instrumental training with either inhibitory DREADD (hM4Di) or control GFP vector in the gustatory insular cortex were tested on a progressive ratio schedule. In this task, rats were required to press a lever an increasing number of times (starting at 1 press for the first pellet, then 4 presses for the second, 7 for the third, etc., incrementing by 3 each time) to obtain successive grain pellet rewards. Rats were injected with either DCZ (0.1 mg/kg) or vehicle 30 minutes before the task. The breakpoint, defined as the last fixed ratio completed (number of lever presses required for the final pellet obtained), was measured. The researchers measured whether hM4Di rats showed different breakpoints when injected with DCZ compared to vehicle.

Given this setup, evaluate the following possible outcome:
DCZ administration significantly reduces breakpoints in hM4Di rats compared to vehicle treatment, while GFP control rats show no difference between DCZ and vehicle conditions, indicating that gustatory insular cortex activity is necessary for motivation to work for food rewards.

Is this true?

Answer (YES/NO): NO